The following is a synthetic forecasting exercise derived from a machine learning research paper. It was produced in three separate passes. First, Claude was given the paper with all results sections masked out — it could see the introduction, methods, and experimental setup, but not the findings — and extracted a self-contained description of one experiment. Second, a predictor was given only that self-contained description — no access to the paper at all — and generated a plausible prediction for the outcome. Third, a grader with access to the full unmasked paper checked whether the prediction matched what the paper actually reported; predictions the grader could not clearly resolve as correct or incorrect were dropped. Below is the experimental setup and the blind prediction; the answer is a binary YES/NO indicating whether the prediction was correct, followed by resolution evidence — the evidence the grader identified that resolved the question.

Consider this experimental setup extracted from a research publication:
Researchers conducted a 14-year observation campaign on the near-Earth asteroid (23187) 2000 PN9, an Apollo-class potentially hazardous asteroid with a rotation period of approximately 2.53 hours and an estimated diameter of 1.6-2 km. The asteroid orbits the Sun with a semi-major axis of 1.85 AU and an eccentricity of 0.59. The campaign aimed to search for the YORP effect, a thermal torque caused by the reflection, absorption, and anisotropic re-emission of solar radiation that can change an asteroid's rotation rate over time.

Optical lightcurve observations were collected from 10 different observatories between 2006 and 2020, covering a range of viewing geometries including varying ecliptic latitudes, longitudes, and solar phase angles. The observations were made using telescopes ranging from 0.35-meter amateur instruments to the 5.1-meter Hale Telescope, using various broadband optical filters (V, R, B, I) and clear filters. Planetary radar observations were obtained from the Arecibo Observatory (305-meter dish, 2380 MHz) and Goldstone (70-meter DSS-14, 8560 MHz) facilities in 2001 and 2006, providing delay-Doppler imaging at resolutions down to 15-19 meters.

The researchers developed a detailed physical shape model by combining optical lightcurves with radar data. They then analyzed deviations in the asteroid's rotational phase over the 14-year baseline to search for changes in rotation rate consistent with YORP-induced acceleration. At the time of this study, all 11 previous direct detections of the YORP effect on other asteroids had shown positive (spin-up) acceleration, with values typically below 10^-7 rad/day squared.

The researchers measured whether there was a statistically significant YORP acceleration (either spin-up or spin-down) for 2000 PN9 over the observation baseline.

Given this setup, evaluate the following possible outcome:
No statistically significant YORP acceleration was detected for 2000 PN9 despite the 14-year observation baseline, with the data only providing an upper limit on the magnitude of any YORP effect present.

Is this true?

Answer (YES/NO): YES